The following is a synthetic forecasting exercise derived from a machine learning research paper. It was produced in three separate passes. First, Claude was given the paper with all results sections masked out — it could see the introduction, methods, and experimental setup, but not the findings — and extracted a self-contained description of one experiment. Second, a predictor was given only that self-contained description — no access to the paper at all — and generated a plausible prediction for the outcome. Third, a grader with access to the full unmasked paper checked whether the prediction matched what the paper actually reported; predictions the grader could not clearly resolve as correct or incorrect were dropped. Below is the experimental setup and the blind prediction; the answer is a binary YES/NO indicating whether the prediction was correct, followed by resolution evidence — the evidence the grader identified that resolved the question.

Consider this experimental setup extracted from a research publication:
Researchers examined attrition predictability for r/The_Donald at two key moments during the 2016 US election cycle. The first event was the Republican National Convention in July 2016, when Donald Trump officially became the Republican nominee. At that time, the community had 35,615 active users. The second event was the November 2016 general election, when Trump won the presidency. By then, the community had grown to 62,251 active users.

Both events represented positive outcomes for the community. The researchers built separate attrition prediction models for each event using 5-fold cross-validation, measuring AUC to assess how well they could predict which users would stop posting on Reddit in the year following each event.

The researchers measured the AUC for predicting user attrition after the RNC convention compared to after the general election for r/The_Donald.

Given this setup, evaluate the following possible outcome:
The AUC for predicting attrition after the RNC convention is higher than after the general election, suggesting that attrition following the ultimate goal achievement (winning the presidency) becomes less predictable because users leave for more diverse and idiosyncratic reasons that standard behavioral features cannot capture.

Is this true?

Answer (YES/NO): NO